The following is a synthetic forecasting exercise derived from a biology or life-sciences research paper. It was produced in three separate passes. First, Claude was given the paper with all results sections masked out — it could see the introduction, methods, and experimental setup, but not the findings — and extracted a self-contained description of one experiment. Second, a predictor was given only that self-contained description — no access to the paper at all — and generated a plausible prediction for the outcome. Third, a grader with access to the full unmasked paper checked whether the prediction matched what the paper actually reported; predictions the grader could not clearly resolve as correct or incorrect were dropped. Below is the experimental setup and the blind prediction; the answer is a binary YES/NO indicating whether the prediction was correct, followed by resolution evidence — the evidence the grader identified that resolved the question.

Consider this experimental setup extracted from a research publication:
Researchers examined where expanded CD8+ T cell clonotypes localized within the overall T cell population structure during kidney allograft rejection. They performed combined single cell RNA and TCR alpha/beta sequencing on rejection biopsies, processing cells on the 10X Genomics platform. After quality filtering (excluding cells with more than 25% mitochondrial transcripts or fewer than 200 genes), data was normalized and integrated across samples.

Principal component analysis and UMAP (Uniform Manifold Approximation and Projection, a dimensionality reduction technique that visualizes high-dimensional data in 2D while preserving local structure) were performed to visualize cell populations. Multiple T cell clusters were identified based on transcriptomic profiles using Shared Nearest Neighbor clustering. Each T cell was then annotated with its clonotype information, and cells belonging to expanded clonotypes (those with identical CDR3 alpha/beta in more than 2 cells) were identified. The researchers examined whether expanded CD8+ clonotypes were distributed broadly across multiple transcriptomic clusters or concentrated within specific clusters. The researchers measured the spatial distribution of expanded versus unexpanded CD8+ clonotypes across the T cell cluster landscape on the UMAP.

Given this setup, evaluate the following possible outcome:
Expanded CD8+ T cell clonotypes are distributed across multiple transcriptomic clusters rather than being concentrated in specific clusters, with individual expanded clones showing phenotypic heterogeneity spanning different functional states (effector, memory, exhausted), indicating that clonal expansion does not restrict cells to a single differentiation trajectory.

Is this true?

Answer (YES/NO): NO